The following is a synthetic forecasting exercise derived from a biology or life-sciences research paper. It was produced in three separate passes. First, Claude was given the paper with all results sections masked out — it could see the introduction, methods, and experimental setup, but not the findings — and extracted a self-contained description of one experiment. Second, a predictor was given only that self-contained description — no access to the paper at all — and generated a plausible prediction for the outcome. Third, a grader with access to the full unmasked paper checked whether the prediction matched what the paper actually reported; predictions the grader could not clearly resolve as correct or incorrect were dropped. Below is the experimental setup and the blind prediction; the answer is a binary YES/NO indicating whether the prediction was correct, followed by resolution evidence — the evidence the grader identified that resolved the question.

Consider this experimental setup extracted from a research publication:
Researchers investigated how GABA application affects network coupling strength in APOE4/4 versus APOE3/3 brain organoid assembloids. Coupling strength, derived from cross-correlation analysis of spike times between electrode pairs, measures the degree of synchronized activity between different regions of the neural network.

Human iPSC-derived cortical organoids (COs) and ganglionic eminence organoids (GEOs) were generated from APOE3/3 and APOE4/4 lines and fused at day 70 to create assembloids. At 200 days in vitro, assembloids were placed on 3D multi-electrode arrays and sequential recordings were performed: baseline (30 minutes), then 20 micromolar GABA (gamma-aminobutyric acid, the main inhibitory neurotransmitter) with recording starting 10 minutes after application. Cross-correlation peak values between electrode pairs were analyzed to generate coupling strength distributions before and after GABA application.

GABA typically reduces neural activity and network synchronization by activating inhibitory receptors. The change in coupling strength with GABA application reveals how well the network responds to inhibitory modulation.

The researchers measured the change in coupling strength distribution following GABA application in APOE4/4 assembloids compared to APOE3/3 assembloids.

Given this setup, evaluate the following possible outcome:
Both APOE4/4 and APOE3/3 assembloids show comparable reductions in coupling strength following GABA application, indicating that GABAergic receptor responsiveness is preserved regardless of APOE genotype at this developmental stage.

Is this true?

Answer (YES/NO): NO